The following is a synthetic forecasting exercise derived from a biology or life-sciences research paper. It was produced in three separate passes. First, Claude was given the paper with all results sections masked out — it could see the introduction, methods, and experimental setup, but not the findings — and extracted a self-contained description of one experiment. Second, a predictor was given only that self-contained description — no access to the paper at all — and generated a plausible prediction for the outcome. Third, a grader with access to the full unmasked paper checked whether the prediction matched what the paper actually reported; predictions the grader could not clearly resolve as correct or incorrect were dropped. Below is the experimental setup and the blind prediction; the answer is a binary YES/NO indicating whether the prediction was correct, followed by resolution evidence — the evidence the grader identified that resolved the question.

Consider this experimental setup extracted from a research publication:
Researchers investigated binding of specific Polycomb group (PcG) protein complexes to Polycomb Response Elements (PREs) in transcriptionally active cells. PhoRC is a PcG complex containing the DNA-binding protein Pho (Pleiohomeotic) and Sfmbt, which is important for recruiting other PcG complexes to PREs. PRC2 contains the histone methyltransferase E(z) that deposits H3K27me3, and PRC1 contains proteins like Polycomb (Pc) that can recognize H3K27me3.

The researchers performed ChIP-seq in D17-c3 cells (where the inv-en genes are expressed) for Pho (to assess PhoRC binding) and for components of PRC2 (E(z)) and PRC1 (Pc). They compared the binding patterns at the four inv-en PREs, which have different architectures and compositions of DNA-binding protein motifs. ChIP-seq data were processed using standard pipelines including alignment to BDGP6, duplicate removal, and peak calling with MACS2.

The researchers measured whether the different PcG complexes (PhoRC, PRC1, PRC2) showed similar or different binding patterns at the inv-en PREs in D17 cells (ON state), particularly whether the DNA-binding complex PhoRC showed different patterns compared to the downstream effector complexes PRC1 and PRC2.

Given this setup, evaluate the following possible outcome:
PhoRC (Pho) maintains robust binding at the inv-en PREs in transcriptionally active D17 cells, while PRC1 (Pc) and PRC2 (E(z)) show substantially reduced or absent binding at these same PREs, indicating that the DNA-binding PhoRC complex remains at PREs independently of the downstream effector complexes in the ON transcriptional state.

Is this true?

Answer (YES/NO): NO